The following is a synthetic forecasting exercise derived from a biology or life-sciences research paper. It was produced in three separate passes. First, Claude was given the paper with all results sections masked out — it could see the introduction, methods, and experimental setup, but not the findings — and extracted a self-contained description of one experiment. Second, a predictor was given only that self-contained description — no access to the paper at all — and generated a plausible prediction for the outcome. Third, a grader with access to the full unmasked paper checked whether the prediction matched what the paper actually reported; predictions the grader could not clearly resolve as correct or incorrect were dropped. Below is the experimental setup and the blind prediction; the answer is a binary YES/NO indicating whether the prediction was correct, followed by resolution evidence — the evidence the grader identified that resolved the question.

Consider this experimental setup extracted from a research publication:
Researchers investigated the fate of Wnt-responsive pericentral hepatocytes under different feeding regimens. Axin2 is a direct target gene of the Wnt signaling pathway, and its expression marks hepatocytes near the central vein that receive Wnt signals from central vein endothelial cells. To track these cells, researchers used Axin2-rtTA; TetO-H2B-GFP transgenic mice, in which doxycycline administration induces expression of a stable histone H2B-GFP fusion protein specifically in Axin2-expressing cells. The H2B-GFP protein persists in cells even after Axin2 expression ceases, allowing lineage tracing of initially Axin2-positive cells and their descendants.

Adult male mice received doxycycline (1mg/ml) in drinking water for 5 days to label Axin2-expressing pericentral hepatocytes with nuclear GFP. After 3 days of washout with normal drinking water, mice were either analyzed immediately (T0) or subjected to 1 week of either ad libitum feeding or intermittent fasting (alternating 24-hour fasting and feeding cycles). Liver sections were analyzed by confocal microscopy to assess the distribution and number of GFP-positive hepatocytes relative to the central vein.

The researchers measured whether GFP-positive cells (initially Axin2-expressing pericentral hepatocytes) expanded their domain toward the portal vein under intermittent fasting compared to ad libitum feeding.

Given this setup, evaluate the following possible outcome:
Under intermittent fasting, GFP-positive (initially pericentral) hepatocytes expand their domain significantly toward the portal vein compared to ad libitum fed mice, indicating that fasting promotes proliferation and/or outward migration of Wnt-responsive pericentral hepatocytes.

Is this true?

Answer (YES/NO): YES